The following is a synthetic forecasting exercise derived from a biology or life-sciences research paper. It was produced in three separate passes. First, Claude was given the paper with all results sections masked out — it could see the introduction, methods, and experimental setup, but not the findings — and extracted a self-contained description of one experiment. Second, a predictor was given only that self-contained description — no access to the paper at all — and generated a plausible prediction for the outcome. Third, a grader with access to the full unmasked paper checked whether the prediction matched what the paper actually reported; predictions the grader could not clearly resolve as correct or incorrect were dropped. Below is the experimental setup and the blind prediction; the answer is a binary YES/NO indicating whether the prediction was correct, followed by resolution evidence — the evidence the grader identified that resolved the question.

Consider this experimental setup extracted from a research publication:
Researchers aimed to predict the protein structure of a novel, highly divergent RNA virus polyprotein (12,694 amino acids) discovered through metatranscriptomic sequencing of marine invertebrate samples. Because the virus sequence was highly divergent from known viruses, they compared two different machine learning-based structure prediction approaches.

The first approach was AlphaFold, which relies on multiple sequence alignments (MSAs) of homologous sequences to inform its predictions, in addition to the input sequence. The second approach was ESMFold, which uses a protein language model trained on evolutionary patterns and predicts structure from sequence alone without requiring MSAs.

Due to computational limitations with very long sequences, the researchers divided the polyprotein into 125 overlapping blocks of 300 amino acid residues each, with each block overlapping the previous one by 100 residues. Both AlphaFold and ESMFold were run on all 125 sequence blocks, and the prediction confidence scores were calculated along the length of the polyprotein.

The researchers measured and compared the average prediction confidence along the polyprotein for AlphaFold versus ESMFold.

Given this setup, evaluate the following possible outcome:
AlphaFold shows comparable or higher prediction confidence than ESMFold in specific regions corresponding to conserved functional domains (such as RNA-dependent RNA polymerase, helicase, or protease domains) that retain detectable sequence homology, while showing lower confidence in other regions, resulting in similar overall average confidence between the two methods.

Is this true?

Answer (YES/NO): NO